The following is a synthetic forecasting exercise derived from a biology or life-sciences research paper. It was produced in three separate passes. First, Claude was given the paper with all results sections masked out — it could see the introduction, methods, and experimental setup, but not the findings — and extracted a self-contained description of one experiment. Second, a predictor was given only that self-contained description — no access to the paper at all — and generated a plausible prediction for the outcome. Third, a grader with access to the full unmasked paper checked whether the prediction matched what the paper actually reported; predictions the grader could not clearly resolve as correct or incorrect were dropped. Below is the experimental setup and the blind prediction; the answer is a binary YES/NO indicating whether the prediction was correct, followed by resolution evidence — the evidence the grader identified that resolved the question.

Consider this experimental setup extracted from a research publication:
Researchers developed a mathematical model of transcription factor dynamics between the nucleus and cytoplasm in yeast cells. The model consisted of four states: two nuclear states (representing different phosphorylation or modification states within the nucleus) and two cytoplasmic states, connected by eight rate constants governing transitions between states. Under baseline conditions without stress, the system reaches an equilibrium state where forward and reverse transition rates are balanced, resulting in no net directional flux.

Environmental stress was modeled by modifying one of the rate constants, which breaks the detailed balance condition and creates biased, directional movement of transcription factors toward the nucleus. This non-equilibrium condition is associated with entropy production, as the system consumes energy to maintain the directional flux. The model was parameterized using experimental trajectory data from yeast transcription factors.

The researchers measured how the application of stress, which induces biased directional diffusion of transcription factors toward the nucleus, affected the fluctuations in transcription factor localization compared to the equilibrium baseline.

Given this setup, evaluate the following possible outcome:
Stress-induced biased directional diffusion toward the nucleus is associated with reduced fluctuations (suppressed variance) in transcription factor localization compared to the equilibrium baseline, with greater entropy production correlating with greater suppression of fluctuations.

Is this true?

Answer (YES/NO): YES